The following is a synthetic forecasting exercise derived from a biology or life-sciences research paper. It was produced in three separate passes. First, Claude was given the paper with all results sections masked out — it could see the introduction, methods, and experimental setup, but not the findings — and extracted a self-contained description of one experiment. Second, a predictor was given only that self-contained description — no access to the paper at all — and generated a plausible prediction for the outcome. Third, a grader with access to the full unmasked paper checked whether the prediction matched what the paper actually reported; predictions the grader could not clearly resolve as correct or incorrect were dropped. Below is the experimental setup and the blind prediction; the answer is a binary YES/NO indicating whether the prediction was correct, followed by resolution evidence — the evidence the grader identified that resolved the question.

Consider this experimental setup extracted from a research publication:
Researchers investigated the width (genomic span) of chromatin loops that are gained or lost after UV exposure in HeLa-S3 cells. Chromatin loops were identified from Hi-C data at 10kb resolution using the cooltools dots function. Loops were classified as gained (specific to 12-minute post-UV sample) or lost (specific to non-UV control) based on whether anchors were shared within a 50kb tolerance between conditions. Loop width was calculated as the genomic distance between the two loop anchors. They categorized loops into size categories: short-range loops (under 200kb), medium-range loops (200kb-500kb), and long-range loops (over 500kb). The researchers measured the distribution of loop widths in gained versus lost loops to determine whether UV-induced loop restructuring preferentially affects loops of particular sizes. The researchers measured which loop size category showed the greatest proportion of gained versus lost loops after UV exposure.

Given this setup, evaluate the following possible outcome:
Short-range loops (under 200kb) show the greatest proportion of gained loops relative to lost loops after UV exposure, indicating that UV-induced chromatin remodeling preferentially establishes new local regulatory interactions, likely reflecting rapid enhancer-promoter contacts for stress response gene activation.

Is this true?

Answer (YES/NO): NO